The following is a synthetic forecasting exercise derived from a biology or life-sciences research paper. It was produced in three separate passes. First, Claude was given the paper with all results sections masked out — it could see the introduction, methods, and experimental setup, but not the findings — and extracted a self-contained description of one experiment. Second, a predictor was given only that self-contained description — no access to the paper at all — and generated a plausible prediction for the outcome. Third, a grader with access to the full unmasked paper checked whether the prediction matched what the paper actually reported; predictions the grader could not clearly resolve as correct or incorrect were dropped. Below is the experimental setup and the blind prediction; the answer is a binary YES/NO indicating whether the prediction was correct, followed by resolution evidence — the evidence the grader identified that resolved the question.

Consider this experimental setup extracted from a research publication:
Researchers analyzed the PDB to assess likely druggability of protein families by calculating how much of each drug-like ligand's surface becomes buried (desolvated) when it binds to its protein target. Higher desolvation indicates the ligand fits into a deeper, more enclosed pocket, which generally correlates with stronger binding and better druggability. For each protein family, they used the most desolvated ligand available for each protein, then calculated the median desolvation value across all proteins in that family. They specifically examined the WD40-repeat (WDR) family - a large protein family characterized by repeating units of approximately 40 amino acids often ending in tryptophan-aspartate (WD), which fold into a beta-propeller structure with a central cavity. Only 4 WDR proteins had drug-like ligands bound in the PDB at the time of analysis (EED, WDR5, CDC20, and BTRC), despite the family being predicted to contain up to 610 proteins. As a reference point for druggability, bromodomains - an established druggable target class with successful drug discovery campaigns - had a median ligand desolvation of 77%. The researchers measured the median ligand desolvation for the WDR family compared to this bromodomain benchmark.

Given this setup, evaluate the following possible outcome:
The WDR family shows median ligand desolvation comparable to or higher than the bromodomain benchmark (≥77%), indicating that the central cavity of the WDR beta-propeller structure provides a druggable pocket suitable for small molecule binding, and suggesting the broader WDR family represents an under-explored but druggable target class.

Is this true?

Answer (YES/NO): YES